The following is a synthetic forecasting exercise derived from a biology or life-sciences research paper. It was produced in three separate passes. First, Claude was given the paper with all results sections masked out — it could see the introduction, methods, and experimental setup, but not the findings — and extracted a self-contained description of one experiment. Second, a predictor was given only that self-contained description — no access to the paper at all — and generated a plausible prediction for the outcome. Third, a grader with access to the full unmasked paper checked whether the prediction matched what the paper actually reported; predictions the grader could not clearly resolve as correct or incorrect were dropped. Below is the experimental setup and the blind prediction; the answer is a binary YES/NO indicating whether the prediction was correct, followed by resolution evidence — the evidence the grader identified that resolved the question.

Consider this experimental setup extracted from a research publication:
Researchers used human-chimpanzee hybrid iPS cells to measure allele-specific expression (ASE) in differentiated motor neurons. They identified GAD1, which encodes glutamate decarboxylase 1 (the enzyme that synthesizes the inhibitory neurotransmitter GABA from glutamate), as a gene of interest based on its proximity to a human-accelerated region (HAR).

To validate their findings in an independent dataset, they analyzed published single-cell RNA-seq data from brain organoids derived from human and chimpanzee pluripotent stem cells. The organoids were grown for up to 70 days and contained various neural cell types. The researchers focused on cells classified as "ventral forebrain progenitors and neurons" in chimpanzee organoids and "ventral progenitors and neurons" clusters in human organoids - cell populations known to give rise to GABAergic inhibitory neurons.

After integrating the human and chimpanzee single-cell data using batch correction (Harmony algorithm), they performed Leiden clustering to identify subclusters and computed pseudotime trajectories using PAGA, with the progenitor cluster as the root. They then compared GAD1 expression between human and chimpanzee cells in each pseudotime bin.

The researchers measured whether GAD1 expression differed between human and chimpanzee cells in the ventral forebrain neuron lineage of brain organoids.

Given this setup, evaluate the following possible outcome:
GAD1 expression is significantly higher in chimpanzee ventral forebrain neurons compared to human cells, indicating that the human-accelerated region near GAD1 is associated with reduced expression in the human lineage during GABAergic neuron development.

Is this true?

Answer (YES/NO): YES